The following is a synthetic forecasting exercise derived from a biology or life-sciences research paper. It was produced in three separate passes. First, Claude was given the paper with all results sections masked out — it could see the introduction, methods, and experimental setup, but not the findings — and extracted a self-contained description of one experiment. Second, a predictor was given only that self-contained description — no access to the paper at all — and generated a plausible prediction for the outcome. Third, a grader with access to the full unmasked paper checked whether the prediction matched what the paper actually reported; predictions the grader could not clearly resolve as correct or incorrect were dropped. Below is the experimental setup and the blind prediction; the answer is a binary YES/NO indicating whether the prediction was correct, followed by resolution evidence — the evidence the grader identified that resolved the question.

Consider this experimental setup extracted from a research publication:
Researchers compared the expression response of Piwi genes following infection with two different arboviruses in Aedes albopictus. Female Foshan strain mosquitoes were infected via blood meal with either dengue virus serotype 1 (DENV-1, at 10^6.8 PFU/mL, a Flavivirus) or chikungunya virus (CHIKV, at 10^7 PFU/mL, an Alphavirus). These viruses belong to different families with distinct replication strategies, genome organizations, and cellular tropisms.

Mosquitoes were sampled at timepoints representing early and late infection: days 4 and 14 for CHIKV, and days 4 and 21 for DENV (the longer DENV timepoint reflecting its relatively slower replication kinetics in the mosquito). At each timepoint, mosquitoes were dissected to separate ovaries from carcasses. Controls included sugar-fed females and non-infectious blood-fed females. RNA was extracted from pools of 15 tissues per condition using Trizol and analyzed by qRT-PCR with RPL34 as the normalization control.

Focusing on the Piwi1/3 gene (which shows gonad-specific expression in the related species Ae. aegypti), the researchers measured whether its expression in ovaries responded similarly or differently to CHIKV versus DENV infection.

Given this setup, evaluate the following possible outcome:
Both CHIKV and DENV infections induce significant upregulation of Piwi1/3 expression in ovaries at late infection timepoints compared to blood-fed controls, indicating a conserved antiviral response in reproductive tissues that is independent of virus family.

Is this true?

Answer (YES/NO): NO